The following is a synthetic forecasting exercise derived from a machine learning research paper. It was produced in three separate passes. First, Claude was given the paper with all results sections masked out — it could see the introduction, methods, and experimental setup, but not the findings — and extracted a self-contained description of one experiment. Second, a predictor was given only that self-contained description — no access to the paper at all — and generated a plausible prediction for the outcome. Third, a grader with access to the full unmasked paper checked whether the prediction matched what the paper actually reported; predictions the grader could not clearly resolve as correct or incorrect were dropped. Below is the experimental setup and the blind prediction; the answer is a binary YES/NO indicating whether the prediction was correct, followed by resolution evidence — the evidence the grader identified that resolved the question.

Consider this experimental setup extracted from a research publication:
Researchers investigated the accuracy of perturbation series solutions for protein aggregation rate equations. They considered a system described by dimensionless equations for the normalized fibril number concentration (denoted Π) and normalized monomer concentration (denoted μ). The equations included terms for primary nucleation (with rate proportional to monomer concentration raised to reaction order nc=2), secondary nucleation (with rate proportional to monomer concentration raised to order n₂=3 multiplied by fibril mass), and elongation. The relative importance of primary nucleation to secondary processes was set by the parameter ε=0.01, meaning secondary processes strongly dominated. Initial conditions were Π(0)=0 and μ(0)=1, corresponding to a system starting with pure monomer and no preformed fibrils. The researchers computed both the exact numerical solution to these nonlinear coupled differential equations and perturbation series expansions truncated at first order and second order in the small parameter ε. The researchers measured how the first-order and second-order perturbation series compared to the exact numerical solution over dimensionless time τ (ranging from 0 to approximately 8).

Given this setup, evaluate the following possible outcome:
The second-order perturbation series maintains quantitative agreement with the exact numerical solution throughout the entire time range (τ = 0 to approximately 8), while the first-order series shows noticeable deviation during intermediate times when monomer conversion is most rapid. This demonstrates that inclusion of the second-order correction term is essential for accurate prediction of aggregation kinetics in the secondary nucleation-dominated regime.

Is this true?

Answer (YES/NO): NO